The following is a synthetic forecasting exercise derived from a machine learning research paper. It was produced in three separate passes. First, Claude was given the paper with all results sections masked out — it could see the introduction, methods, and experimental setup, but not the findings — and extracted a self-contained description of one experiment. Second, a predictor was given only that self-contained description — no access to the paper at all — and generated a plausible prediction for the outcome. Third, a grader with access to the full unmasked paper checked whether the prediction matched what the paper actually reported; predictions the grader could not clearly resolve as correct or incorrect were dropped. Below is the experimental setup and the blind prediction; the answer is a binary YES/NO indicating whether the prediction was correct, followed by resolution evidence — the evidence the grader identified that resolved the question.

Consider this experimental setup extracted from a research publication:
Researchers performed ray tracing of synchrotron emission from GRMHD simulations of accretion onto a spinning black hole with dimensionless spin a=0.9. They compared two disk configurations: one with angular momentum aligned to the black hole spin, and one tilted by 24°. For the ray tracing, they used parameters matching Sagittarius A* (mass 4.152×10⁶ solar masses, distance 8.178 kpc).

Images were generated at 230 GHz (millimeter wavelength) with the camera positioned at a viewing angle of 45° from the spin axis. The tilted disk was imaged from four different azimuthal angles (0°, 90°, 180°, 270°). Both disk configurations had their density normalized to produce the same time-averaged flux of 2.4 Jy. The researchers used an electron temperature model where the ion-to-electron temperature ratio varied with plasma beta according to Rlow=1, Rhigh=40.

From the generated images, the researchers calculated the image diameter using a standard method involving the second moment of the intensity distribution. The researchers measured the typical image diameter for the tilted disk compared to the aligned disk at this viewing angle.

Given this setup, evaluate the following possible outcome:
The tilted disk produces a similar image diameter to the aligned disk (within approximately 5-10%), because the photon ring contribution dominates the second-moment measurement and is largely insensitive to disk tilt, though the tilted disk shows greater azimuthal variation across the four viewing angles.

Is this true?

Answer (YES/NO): NO